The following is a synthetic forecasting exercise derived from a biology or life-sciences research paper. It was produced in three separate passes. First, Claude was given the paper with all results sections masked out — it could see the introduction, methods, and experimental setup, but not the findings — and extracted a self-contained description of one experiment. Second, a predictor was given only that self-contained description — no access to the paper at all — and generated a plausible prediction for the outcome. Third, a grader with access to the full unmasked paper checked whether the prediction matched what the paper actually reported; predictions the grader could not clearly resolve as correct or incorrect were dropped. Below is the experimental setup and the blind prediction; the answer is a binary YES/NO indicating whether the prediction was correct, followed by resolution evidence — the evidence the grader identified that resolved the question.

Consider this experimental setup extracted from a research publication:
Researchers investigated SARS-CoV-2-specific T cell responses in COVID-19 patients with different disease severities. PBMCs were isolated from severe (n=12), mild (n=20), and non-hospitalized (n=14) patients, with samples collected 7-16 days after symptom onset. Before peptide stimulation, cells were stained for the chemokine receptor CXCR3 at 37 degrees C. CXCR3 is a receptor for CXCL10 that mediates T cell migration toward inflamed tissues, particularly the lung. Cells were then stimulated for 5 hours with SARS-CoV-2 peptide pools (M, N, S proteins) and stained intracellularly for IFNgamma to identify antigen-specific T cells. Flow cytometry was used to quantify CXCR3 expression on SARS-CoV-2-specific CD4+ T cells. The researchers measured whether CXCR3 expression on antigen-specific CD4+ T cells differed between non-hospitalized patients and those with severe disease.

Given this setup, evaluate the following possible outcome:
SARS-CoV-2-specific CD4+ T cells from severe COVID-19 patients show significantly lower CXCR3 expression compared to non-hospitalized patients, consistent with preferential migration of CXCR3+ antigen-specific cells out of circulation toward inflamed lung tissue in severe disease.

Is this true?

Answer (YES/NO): NO